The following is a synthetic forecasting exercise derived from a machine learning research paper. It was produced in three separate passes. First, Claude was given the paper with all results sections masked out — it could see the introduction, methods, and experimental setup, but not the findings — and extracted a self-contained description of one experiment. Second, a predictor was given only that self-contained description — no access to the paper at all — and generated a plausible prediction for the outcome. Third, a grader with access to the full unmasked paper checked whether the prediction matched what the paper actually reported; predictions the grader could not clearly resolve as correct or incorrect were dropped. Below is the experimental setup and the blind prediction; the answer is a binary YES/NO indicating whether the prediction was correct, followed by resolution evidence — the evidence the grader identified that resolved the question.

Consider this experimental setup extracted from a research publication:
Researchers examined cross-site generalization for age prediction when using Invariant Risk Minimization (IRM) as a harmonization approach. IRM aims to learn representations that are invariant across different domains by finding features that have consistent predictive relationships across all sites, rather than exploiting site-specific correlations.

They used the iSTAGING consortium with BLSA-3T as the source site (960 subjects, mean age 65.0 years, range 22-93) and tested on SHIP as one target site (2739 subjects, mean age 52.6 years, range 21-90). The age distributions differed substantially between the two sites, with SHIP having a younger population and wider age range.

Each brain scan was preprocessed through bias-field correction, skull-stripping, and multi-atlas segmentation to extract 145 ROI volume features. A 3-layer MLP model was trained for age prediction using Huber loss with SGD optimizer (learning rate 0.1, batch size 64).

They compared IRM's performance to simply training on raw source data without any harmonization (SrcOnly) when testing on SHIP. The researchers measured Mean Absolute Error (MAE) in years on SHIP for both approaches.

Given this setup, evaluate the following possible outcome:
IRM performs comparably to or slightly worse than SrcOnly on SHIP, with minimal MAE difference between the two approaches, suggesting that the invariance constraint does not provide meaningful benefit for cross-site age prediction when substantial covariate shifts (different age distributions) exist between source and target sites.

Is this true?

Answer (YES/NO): NO